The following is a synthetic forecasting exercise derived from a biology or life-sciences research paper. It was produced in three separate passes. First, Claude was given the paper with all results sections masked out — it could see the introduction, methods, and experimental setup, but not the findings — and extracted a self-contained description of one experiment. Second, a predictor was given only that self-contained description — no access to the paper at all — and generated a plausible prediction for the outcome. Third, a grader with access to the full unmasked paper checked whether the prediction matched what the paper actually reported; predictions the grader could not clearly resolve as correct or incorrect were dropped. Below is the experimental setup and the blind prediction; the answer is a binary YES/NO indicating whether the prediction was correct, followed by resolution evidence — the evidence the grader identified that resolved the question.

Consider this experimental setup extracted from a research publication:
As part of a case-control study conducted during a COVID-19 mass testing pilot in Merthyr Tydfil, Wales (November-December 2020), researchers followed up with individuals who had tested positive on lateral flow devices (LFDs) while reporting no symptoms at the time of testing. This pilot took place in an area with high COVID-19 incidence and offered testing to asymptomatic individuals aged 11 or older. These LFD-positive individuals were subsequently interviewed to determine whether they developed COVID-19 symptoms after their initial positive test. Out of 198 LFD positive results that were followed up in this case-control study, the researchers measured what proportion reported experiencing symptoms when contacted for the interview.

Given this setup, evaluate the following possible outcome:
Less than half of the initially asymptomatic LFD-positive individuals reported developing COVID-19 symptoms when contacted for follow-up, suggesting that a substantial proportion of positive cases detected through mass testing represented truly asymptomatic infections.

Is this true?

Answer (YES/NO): YES